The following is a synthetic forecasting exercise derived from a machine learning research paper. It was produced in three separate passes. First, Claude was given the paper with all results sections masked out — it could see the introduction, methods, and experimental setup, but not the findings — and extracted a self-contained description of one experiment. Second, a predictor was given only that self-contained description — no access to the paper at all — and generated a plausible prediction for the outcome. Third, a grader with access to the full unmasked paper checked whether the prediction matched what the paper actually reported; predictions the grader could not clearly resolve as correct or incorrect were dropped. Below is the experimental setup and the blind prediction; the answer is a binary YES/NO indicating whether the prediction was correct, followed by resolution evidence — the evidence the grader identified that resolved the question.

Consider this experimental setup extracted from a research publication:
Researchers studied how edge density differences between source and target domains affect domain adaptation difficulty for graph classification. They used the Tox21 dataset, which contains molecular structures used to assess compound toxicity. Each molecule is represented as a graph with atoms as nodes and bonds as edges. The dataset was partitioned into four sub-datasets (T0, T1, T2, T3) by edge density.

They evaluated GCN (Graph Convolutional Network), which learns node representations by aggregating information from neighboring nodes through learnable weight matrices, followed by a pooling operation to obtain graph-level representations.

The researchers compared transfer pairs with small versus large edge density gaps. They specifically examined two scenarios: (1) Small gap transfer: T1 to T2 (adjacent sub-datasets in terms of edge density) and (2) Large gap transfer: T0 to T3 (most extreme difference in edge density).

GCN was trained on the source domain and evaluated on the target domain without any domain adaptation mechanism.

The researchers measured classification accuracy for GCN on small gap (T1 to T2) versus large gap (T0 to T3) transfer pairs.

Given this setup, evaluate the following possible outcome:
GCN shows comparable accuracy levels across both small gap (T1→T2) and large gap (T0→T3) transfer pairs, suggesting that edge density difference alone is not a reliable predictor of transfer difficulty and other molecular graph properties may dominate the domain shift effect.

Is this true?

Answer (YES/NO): NO